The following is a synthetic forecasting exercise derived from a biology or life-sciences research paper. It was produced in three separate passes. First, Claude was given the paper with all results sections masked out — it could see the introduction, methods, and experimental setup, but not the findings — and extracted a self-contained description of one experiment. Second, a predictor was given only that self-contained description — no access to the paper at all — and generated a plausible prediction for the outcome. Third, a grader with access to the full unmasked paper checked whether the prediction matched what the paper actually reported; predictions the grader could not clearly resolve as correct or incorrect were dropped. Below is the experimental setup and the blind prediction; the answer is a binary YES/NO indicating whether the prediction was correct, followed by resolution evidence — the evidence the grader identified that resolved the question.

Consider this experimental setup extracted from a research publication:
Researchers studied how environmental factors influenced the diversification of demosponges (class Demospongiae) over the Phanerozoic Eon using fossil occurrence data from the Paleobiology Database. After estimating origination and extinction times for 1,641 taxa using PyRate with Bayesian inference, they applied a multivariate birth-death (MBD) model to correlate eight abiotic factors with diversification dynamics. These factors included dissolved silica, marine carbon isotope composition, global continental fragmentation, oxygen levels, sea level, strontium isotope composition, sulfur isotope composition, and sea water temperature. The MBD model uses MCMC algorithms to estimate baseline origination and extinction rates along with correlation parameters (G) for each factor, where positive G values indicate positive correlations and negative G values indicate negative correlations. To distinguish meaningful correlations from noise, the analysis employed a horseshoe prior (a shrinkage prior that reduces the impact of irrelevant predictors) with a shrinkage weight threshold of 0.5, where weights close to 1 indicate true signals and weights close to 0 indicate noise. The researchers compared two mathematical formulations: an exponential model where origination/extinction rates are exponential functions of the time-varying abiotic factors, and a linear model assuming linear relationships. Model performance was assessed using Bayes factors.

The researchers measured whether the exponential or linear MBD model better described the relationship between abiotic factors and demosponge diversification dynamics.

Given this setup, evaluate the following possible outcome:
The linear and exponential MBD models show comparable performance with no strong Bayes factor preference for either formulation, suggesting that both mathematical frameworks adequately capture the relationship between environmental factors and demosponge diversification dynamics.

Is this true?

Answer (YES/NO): NO